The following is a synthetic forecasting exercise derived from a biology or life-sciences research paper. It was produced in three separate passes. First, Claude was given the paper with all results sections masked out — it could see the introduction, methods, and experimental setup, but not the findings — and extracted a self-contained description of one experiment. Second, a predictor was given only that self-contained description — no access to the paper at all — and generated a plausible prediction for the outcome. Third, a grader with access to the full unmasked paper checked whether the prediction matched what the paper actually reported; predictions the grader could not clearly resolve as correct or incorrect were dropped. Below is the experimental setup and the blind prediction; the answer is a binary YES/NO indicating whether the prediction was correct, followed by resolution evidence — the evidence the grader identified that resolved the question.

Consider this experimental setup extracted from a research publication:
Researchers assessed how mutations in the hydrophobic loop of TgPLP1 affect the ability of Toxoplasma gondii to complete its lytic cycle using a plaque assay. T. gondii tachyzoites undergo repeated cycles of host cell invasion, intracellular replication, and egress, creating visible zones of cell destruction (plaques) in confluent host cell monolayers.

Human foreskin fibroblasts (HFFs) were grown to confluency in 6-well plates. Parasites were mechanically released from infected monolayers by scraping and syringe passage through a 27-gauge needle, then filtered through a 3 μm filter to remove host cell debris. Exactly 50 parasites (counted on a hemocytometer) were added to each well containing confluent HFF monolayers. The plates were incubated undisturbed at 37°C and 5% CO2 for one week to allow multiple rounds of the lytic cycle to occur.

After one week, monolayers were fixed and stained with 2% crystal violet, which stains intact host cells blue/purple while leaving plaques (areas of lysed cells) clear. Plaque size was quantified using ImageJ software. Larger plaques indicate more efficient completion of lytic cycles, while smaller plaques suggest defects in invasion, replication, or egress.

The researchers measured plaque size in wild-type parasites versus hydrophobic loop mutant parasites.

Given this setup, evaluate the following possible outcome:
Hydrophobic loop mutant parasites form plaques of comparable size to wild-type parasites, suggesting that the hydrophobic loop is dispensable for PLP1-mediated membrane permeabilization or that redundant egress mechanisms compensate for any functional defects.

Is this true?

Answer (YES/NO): NO